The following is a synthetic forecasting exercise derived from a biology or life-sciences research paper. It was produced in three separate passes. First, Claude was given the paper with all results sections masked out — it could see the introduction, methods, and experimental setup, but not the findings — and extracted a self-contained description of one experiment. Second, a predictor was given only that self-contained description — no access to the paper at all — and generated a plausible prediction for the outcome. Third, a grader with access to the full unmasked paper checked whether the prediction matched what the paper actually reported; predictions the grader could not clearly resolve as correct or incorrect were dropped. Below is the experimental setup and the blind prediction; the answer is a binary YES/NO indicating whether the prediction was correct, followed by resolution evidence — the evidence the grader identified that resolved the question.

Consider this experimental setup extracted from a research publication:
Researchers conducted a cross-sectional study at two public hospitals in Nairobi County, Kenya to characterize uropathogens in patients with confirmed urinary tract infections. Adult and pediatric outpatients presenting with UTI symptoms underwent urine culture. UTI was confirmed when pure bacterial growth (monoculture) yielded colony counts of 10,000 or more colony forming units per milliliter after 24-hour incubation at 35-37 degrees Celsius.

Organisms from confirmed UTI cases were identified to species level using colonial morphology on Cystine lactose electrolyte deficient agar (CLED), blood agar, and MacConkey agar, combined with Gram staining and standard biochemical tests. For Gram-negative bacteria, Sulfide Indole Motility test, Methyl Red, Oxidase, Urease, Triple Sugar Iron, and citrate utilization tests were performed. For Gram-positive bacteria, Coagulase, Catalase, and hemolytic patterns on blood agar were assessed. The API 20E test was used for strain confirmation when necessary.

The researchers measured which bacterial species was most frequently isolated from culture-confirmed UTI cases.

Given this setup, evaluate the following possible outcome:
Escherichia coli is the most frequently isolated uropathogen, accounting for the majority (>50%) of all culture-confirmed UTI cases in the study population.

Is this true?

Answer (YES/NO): YES